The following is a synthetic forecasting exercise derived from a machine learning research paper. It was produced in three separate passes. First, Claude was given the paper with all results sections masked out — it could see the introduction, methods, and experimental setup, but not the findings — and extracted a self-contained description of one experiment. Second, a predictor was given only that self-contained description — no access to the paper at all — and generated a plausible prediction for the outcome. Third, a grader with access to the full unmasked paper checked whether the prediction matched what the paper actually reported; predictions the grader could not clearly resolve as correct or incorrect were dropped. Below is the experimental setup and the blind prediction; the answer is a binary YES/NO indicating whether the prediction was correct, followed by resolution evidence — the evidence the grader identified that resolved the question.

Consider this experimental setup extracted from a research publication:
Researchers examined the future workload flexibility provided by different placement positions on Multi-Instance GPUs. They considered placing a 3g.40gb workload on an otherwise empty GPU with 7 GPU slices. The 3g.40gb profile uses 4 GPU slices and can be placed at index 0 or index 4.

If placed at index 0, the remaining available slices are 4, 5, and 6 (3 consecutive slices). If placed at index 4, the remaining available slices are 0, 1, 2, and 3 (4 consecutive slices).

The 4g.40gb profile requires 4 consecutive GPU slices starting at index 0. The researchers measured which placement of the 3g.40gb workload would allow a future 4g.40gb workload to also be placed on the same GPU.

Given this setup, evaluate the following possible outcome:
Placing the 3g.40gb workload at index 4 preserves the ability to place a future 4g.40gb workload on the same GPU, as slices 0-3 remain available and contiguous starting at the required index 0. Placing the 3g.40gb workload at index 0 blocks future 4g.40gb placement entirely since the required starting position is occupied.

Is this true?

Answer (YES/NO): YES